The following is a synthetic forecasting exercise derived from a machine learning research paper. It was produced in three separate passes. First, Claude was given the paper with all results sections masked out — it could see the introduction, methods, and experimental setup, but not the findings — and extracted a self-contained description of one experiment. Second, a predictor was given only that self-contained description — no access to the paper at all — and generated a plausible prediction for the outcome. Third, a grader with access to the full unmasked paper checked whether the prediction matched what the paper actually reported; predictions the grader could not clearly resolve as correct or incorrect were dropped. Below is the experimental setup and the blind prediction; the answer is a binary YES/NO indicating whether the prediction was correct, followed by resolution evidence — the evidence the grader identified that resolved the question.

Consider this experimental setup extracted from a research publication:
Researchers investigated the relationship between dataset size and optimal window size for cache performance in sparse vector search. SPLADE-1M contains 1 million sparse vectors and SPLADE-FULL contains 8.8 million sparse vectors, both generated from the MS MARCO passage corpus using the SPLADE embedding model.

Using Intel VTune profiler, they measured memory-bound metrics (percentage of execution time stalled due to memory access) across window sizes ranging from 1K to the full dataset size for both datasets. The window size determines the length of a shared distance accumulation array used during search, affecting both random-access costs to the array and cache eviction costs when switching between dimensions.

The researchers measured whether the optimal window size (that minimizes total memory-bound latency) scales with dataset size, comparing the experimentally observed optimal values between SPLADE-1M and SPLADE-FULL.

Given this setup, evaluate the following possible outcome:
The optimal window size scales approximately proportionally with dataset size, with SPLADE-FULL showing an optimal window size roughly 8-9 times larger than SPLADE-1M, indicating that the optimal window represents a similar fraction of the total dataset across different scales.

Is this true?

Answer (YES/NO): NO